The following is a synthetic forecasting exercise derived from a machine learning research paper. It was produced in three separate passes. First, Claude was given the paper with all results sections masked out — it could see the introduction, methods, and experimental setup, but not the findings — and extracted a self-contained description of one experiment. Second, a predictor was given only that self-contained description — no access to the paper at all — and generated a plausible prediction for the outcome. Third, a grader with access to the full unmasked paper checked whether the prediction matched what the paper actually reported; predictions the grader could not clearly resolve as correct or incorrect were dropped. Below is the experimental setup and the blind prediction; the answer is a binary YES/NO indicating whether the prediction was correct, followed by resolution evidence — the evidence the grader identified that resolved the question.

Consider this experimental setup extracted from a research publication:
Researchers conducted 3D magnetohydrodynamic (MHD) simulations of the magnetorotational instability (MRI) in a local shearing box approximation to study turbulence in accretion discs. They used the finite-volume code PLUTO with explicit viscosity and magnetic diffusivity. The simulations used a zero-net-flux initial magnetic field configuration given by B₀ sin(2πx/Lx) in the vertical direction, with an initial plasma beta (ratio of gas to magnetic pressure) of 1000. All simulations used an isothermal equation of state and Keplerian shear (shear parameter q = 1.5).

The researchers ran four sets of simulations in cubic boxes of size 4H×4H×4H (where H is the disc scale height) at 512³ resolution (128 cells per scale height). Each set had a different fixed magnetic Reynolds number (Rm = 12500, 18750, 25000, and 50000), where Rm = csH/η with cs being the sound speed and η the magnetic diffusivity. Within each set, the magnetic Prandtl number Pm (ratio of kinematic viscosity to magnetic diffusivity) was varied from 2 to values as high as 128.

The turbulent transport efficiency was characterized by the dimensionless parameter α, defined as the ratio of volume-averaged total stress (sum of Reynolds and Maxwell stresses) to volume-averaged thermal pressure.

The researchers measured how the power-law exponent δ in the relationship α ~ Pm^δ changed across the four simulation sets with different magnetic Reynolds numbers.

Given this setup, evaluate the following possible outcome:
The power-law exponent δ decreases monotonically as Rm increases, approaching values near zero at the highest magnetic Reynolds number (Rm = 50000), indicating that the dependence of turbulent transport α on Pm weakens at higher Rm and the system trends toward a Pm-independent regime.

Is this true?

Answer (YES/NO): NO